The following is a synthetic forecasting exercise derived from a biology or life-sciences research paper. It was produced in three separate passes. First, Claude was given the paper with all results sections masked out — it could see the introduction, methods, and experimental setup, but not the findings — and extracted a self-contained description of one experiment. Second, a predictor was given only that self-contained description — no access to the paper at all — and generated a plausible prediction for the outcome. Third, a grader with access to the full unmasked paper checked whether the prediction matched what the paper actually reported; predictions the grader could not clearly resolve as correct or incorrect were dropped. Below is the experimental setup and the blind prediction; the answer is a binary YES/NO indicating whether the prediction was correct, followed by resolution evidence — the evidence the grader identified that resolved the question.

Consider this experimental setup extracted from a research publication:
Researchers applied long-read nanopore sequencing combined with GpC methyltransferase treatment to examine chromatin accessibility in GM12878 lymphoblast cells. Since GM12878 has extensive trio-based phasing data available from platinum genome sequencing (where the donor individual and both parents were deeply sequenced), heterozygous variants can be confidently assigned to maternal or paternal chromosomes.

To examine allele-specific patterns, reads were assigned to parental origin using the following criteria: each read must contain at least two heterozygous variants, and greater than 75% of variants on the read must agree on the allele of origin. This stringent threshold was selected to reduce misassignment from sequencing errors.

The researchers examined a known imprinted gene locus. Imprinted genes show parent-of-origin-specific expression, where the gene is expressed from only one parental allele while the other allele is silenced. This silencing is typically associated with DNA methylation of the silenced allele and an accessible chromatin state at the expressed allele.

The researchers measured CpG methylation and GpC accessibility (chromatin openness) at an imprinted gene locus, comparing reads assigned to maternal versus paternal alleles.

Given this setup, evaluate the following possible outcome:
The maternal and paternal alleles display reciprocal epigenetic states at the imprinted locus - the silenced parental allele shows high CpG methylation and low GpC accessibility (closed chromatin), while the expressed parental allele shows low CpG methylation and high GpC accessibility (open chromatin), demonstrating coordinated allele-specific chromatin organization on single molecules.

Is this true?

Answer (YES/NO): YES